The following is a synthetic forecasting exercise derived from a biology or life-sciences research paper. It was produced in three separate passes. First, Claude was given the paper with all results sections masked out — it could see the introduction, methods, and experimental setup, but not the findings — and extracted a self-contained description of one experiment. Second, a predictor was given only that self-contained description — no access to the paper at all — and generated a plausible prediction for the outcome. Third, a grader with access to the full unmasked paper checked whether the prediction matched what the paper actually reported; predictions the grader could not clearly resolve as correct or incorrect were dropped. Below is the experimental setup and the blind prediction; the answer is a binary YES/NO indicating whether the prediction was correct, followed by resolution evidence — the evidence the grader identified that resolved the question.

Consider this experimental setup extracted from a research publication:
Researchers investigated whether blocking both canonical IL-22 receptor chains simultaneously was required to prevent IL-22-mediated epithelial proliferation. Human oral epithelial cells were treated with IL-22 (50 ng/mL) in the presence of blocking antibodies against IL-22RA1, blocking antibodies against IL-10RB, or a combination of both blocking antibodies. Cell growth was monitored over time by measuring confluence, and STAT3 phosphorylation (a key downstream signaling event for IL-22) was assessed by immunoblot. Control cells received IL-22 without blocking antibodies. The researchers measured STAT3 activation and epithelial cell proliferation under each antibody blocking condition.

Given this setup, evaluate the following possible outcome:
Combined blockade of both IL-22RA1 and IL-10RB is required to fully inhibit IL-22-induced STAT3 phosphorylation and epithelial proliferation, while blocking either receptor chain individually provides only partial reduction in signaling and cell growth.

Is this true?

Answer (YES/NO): NO